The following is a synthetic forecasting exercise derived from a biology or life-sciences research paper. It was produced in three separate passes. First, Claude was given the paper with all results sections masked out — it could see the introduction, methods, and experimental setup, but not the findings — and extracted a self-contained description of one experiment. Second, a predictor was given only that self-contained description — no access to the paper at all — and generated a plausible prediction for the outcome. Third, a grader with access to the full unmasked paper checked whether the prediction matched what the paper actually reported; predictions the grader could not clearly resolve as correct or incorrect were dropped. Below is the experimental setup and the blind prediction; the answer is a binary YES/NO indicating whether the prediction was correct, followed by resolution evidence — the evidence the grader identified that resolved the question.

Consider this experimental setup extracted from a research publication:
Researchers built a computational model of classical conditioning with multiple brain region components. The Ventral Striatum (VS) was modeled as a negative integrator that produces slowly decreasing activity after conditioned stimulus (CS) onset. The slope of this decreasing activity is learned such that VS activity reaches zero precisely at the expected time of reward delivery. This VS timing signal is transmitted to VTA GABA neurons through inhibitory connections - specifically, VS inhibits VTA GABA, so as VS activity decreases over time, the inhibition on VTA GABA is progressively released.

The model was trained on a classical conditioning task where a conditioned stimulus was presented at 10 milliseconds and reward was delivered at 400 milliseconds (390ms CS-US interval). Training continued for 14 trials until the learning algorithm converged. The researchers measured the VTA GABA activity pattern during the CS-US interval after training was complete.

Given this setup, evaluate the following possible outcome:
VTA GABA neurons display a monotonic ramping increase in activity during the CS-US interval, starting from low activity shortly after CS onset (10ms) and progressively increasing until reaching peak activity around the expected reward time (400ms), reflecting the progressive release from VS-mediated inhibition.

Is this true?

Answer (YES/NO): YES